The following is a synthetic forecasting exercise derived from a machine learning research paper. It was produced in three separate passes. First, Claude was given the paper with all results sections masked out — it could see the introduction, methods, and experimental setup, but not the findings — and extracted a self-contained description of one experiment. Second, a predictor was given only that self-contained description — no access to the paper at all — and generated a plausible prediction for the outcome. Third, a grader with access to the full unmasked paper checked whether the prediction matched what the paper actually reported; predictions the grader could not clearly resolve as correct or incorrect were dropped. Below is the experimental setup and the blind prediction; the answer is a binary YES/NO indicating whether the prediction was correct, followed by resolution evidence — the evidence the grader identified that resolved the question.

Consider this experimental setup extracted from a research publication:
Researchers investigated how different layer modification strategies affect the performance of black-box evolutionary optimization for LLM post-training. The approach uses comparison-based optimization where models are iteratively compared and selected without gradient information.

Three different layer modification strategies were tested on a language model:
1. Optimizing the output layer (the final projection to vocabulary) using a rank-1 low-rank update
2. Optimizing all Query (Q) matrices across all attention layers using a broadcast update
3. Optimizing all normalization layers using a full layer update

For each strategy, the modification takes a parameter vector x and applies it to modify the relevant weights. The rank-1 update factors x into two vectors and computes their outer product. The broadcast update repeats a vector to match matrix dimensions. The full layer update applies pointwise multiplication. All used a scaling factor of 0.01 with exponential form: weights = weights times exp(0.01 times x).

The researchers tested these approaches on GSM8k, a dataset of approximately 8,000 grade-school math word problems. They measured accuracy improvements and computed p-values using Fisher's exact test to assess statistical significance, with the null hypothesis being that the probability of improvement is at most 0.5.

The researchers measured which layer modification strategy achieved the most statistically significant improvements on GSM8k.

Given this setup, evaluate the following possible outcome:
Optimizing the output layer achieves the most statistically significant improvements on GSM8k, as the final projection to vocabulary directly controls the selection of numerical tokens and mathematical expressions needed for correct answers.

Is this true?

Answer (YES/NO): YES